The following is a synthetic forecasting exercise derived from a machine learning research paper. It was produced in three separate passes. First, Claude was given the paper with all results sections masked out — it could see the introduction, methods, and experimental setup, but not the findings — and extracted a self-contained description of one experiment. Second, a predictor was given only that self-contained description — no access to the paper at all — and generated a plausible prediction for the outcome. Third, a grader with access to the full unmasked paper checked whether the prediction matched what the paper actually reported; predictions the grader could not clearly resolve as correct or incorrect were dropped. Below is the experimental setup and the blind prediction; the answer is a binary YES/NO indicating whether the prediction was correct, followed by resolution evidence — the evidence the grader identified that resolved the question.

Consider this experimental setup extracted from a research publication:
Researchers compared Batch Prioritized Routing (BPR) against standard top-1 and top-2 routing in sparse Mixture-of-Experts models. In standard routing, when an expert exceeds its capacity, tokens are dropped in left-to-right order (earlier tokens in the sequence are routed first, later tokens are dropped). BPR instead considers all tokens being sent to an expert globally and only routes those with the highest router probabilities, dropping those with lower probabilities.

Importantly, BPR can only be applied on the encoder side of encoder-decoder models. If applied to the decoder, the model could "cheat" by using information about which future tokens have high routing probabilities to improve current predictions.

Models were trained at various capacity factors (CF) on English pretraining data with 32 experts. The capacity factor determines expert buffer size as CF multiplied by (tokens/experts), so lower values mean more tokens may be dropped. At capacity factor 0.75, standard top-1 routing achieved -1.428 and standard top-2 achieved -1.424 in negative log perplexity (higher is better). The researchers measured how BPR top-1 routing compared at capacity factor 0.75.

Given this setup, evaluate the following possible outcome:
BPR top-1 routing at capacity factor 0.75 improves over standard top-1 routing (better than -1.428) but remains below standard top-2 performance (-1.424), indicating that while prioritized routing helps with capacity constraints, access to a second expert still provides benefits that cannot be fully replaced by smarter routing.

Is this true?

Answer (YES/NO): NO